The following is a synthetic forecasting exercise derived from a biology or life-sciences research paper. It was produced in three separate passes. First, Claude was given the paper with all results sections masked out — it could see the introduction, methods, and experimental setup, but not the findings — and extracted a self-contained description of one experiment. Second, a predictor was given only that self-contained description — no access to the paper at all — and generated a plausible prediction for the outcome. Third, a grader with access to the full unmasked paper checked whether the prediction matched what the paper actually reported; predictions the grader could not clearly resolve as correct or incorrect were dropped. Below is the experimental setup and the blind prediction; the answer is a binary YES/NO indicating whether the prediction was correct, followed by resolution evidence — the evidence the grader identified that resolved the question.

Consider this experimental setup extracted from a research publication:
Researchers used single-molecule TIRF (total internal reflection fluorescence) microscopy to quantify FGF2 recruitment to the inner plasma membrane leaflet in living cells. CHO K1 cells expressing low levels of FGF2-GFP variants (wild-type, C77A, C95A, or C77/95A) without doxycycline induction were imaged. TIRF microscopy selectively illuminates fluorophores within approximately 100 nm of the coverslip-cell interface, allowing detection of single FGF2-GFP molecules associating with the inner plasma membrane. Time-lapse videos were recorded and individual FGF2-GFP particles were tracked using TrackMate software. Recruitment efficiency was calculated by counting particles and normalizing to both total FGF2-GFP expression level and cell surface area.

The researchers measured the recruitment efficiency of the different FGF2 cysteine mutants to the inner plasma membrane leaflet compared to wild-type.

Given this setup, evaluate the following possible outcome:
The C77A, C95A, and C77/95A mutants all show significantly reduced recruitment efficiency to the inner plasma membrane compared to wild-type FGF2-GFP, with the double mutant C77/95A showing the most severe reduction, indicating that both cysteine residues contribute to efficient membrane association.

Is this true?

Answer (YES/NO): NO